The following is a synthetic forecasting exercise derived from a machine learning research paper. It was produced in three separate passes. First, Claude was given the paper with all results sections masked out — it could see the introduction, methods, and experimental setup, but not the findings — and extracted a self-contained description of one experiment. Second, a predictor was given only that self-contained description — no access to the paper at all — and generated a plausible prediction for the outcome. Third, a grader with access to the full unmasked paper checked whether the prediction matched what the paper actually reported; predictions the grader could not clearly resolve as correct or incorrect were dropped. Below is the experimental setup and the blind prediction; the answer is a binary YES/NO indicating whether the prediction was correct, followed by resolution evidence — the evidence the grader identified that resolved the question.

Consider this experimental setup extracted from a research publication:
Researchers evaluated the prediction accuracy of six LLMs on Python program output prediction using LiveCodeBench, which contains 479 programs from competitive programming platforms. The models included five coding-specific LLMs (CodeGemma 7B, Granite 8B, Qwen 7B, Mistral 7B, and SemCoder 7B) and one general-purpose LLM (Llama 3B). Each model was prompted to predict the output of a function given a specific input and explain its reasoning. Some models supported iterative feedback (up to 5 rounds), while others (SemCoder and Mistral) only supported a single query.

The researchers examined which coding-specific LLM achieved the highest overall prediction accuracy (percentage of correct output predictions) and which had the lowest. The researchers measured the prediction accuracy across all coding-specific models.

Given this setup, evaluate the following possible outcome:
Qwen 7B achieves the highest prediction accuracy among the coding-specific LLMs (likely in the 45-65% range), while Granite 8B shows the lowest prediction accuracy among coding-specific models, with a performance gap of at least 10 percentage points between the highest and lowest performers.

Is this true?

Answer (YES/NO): NO